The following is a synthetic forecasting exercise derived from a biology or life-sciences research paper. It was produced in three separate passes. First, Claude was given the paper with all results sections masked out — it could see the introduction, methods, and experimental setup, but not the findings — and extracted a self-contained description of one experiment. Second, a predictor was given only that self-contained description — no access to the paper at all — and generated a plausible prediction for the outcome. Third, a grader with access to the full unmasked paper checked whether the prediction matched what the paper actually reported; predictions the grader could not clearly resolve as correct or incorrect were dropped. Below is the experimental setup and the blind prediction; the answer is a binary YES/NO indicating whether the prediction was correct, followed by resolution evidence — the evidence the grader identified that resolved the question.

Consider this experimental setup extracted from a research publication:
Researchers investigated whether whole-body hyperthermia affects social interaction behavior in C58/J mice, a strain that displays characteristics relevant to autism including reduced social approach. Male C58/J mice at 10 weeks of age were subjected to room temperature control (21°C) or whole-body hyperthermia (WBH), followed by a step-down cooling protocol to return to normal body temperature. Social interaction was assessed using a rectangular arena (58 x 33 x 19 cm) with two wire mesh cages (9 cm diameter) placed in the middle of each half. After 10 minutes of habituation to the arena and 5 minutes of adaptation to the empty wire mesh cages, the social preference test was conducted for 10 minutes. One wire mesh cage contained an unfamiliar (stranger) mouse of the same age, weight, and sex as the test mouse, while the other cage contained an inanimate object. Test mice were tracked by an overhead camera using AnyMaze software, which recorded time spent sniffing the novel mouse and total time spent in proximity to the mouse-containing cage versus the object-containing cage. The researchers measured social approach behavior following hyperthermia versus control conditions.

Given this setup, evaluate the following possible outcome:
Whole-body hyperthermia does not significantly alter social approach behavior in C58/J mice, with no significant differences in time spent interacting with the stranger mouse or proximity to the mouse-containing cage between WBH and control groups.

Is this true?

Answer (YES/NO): NO